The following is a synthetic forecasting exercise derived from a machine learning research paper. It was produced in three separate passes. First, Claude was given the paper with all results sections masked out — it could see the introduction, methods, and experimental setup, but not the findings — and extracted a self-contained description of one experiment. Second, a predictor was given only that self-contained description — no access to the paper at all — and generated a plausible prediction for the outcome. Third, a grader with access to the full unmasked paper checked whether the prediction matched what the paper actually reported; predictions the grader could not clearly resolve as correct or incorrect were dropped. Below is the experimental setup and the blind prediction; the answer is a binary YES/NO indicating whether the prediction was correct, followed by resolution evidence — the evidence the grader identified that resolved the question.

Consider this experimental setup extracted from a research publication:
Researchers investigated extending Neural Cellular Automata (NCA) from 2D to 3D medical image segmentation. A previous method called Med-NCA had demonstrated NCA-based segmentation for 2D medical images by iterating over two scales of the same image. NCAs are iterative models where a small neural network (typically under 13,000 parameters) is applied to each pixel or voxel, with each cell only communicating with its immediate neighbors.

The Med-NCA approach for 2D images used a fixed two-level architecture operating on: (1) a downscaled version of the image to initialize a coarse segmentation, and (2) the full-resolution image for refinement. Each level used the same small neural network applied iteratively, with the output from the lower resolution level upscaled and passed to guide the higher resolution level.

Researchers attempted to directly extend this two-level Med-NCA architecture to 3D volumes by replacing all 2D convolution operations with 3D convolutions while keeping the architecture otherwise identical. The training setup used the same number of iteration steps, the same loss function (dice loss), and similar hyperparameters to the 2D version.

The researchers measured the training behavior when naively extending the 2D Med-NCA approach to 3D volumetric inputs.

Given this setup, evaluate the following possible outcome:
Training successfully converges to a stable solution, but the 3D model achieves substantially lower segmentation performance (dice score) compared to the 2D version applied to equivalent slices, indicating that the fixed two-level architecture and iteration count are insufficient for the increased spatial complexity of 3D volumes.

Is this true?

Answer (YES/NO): NO